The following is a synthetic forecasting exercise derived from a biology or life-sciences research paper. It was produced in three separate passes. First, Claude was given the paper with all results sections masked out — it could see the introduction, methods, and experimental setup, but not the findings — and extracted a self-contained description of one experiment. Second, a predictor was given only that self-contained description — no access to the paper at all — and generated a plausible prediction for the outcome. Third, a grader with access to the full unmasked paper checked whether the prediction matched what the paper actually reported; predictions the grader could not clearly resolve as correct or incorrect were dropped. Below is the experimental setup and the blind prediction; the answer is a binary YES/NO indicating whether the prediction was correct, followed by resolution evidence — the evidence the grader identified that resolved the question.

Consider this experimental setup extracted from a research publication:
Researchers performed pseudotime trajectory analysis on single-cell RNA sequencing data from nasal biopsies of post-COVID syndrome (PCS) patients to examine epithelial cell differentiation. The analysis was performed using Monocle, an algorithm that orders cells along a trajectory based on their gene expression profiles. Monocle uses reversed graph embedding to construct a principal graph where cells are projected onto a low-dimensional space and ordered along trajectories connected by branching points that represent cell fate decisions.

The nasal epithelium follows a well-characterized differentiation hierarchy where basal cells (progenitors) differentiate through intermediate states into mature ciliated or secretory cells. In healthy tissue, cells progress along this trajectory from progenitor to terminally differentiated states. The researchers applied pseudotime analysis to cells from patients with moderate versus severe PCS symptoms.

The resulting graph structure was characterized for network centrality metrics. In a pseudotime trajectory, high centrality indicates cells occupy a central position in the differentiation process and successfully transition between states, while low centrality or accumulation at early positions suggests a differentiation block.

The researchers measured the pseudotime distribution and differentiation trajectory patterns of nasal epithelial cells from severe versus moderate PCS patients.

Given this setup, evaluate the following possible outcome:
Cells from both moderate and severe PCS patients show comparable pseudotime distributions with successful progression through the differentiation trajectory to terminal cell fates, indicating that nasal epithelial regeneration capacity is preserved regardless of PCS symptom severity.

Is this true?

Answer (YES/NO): NO